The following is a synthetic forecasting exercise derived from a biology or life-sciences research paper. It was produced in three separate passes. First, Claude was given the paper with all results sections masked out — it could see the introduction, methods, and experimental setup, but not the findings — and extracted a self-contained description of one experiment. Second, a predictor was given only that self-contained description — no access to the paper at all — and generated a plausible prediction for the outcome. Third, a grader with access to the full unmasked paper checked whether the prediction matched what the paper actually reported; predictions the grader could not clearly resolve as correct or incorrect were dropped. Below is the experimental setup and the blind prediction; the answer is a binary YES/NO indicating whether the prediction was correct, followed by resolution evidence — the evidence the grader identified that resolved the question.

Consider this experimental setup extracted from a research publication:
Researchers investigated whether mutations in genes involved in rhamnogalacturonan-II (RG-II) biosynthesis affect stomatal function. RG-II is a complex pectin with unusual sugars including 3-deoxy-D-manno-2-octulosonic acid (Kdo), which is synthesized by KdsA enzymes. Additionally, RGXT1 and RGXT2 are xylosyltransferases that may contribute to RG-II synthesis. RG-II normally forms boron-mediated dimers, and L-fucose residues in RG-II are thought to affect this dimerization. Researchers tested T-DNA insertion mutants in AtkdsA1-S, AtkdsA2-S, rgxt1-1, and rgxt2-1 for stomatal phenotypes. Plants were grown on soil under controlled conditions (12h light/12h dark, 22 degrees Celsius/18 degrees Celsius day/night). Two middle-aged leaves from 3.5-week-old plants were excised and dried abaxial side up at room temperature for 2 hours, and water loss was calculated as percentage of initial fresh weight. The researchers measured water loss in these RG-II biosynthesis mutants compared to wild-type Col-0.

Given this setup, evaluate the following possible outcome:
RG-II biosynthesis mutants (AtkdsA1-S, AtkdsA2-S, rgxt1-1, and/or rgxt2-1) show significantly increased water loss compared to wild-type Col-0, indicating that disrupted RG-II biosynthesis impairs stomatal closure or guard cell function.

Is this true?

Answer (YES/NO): NO